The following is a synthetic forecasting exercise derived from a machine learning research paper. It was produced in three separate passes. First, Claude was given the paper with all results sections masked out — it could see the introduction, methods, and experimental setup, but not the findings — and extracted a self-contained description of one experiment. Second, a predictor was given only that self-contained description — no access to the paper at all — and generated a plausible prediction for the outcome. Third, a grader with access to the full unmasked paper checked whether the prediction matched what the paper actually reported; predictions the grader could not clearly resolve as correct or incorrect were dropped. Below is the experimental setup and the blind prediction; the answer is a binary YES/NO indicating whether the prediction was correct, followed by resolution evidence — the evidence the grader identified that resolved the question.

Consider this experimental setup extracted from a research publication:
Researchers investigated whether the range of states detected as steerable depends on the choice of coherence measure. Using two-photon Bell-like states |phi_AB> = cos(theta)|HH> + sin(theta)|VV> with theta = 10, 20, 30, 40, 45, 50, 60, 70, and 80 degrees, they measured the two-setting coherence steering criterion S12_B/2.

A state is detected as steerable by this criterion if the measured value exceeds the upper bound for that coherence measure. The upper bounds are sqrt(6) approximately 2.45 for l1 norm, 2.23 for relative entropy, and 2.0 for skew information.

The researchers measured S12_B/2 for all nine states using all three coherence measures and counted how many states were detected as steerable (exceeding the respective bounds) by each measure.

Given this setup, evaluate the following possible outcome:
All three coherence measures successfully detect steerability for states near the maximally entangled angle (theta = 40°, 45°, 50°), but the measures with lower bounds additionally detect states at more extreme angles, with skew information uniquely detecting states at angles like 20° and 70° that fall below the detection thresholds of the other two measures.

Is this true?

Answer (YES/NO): NO